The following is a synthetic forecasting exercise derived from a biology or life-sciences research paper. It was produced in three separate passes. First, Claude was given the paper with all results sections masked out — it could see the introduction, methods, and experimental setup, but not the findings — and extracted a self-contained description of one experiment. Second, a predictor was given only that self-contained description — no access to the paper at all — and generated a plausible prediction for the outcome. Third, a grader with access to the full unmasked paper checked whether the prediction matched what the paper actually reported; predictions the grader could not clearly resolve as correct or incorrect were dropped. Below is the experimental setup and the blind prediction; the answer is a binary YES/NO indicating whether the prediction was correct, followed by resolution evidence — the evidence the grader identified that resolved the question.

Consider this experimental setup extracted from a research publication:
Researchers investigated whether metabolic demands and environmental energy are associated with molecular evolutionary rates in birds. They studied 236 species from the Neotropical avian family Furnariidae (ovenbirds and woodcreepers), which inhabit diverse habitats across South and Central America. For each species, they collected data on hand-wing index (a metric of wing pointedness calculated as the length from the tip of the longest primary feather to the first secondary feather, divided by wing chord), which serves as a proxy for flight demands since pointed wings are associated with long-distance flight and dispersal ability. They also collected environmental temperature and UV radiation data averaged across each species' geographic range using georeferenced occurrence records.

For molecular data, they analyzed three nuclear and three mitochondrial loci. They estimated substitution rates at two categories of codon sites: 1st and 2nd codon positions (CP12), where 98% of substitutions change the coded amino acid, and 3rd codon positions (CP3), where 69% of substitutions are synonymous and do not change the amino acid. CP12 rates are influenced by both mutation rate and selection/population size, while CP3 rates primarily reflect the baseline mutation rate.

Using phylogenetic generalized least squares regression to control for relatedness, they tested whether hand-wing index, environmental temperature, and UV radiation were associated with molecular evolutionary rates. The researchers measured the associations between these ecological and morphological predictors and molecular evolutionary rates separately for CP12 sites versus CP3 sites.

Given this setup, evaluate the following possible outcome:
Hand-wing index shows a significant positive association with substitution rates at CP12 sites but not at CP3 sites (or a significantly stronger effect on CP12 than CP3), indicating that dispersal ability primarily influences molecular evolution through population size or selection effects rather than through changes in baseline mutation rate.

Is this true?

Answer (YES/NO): YES